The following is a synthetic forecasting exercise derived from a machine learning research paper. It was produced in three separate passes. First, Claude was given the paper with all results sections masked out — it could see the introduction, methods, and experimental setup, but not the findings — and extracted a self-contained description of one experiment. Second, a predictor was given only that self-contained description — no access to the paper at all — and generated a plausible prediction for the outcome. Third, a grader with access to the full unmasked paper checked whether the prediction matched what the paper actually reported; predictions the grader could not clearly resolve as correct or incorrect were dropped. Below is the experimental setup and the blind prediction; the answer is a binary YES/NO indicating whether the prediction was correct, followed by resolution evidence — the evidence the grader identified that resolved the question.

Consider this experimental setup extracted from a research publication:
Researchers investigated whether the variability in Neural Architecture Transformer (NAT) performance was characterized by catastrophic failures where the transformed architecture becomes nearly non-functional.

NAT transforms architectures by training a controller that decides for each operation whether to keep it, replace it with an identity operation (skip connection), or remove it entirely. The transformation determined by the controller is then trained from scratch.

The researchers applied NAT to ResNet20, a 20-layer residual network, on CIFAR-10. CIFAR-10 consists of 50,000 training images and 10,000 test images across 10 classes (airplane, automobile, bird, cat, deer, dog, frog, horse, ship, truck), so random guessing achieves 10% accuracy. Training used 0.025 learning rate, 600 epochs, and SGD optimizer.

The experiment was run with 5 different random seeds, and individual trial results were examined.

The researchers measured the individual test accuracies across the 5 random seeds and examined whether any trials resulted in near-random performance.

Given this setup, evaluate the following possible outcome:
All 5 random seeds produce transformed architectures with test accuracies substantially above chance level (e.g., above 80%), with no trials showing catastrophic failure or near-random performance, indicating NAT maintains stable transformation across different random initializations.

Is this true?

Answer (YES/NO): NO